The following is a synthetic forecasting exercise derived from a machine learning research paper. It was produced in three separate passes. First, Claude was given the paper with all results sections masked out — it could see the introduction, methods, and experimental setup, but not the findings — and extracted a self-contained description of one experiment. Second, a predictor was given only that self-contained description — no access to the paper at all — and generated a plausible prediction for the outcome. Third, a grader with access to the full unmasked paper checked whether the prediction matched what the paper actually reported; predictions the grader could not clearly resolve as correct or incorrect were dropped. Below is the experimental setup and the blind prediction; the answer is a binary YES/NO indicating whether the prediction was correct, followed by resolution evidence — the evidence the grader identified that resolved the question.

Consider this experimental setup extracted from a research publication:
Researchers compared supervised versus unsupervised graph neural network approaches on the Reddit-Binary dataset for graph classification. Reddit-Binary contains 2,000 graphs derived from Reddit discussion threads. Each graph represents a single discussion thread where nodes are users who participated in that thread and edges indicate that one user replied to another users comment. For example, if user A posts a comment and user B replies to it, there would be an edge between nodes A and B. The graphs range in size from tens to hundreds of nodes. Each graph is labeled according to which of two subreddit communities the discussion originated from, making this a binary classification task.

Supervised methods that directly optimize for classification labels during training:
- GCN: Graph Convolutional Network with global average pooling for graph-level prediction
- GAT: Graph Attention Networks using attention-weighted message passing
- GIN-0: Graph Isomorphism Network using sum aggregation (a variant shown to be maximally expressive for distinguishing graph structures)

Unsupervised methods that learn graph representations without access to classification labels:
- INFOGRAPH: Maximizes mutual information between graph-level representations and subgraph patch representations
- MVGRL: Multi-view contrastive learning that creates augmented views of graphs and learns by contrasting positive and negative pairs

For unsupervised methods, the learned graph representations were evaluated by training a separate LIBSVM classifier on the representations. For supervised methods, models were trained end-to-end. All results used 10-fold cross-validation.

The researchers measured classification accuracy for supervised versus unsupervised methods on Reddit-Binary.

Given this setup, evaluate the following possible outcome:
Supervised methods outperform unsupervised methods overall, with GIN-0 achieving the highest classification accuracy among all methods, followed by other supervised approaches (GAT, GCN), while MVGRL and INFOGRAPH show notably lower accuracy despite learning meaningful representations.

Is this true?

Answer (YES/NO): NO